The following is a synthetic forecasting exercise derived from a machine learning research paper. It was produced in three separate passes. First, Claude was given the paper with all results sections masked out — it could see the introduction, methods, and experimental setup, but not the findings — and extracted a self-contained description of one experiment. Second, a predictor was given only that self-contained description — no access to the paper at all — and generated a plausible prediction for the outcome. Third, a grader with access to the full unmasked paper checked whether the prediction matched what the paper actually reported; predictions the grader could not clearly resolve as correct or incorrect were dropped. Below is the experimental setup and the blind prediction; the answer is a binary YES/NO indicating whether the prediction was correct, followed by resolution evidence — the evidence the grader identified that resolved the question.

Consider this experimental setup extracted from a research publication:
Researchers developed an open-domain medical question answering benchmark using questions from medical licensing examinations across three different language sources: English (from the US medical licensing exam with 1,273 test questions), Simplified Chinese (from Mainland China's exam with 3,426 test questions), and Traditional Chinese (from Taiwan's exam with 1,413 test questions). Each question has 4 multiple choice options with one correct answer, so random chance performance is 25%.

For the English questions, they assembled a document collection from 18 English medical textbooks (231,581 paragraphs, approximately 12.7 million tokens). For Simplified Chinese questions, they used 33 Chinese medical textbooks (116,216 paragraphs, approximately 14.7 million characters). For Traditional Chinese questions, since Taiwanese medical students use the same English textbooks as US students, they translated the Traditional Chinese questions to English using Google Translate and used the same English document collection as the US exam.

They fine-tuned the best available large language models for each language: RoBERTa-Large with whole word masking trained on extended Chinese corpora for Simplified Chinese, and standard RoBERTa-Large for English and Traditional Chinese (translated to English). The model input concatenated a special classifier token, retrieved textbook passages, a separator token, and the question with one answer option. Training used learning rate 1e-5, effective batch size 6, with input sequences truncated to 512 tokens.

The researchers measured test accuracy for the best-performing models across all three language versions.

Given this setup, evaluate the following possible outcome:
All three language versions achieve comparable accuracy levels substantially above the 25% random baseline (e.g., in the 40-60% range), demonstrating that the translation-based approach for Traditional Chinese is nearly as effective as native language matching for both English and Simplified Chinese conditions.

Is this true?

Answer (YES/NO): NO